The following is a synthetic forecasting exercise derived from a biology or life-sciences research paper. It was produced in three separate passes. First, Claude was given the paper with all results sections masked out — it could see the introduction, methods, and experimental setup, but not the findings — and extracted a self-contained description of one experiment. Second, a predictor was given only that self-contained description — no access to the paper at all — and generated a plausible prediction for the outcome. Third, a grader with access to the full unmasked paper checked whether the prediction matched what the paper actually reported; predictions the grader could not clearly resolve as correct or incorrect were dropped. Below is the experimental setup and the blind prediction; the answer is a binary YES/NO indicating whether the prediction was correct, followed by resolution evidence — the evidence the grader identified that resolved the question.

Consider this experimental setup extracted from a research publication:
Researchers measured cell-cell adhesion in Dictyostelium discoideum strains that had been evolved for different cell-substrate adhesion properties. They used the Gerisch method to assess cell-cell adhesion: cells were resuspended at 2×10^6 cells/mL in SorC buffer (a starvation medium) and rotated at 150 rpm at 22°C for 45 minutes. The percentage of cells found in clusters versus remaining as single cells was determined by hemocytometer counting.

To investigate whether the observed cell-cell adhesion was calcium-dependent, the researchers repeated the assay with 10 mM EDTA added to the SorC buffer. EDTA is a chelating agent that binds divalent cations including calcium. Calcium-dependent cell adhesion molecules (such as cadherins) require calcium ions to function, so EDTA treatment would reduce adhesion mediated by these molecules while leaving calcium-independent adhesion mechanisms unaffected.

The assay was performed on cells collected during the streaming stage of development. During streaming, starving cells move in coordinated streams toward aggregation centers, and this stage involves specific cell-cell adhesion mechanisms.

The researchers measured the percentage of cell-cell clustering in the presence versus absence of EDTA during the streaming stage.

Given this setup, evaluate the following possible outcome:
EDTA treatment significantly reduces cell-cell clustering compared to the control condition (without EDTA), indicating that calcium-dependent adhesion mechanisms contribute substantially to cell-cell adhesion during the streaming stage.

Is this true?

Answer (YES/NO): NO